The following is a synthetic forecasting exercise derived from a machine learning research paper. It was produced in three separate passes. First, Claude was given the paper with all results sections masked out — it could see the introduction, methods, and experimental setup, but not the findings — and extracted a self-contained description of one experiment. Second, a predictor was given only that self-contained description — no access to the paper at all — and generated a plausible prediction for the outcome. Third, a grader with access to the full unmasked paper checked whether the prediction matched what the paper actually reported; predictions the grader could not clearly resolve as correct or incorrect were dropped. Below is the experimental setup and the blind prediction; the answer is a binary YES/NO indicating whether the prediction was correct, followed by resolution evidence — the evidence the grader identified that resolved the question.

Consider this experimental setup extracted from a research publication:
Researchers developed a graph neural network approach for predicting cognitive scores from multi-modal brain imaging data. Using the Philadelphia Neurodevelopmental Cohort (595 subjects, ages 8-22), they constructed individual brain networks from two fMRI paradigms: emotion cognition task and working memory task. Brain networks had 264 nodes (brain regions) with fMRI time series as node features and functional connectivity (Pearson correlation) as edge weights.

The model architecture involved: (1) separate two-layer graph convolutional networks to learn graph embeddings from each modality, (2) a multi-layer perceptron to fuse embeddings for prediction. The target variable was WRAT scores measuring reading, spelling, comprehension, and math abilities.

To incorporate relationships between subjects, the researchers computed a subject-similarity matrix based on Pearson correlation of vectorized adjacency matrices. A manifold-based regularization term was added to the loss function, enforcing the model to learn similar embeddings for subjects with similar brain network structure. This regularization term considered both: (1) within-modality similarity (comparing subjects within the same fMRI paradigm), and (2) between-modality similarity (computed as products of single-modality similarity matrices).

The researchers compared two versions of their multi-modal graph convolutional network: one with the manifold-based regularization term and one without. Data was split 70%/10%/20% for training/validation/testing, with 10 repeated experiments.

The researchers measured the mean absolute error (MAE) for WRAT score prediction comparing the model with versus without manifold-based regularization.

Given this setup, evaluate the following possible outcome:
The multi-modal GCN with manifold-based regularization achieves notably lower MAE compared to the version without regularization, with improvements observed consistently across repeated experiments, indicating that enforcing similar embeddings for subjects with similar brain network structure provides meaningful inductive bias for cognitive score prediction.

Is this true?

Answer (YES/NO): YES